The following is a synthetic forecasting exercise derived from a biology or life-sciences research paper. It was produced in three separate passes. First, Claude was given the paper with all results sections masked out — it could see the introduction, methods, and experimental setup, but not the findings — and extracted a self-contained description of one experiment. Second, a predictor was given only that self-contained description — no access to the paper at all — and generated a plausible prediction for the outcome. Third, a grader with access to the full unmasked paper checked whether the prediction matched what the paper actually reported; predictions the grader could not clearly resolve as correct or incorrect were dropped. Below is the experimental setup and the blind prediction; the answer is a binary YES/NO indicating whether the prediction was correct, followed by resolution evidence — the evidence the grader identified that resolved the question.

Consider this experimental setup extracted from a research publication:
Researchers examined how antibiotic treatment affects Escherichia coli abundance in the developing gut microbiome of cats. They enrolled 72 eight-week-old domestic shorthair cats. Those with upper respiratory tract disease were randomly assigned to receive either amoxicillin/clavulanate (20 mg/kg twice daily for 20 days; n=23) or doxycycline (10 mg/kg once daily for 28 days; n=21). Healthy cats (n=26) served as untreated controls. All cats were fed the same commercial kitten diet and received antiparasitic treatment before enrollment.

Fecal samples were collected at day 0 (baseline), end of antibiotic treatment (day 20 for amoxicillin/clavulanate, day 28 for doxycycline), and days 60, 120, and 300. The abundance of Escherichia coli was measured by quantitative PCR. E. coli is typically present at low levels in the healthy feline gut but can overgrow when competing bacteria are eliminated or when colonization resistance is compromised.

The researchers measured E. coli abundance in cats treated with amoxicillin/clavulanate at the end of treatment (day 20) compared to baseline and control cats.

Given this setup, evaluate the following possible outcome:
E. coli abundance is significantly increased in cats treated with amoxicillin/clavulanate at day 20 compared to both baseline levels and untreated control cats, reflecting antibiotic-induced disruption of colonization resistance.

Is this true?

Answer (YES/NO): NO